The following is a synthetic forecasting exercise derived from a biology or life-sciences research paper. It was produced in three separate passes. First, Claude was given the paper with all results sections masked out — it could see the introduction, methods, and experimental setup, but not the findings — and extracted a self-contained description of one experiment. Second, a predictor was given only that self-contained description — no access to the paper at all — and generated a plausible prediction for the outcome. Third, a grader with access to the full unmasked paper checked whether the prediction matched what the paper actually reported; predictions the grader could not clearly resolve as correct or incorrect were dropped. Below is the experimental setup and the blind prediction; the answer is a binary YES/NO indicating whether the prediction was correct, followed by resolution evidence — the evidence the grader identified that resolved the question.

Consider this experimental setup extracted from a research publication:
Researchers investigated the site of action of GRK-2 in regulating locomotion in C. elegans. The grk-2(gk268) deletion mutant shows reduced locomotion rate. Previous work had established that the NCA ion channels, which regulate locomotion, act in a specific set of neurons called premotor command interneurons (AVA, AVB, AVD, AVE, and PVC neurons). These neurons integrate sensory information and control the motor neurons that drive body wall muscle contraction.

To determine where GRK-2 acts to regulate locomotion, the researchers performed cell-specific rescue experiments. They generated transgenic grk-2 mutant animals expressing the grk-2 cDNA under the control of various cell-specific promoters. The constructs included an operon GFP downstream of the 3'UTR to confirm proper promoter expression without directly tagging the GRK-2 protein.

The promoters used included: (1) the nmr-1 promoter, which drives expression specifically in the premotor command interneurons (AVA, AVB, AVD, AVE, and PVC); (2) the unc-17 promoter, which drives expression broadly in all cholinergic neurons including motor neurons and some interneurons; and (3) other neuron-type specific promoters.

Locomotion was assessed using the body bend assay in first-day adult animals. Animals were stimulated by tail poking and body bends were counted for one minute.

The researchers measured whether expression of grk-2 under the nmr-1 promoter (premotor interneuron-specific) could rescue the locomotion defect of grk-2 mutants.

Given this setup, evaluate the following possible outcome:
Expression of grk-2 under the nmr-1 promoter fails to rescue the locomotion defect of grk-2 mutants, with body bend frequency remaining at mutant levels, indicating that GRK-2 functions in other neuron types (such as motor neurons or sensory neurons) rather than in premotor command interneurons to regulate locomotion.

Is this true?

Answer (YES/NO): NO